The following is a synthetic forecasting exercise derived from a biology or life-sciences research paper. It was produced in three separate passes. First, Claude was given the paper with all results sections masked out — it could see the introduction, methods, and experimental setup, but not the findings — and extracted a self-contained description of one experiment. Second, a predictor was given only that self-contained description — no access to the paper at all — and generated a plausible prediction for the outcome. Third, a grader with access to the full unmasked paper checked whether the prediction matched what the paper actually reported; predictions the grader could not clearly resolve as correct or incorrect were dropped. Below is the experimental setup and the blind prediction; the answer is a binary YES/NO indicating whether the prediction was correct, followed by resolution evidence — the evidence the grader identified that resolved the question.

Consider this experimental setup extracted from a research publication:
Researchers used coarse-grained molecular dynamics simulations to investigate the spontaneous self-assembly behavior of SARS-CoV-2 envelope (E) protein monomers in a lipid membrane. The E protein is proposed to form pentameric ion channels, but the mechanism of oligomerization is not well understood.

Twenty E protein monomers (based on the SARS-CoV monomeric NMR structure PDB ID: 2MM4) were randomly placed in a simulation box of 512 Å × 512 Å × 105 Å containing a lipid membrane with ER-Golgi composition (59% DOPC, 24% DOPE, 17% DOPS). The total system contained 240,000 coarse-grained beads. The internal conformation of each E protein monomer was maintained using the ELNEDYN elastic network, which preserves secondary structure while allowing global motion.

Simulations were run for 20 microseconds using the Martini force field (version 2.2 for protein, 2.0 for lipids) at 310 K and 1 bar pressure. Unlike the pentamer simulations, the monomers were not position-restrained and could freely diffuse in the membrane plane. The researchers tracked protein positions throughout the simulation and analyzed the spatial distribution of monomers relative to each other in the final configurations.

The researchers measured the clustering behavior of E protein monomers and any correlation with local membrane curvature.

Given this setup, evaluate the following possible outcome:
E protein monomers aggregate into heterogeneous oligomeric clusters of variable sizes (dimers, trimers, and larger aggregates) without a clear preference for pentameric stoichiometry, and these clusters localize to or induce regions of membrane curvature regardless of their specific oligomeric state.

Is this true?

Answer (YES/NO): YES